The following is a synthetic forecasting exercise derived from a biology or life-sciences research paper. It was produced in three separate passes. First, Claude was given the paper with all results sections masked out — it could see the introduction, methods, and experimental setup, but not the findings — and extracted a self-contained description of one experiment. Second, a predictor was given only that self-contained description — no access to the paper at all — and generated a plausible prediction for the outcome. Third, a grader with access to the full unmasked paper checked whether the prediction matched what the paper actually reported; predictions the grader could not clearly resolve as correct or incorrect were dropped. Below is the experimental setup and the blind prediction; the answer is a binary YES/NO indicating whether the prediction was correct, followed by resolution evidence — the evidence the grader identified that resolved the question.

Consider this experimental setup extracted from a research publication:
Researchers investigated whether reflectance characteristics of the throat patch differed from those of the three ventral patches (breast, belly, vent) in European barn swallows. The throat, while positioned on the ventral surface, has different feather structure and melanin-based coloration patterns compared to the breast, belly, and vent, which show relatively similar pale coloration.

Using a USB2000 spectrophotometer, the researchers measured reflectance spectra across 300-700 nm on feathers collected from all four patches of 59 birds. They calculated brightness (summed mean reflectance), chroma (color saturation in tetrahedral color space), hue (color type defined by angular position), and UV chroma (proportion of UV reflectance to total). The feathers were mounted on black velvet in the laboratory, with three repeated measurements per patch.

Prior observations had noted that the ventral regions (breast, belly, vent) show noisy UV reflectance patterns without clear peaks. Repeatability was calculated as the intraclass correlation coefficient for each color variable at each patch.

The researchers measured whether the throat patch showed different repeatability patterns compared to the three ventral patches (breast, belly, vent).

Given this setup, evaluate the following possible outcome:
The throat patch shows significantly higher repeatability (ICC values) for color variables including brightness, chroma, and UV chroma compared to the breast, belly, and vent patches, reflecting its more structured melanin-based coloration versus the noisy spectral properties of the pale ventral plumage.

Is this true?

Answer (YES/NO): NO